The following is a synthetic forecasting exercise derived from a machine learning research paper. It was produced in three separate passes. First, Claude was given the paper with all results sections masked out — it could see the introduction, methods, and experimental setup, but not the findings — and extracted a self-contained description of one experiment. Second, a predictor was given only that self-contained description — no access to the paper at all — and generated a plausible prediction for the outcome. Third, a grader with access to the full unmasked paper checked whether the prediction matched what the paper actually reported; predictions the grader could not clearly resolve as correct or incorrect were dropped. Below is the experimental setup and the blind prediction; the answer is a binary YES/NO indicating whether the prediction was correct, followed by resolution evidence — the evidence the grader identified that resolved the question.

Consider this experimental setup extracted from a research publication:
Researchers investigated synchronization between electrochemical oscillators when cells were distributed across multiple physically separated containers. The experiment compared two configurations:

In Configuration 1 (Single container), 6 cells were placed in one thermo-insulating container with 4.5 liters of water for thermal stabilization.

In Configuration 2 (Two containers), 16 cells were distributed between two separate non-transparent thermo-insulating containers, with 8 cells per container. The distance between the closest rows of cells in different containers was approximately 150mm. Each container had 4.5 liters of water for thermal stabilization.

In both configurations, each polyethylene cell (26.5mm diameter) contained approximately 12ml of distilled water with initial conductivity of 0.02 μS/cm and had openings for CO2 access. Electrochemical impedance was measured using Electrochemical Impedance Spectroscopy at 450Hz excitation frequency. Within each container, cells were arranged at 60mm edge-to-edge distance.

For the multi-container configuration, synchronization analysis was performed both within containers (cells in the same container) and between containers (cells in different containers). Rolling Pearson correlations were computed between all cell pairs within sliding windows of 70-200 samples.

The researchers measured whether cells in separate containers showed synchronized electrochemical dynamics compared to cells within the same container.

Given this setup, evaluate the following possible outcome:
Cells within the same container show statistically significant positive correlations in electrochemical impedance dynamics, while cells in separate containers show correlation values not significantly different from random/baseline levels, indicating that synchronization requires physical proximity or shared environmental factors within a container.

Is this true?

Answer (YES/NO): NO